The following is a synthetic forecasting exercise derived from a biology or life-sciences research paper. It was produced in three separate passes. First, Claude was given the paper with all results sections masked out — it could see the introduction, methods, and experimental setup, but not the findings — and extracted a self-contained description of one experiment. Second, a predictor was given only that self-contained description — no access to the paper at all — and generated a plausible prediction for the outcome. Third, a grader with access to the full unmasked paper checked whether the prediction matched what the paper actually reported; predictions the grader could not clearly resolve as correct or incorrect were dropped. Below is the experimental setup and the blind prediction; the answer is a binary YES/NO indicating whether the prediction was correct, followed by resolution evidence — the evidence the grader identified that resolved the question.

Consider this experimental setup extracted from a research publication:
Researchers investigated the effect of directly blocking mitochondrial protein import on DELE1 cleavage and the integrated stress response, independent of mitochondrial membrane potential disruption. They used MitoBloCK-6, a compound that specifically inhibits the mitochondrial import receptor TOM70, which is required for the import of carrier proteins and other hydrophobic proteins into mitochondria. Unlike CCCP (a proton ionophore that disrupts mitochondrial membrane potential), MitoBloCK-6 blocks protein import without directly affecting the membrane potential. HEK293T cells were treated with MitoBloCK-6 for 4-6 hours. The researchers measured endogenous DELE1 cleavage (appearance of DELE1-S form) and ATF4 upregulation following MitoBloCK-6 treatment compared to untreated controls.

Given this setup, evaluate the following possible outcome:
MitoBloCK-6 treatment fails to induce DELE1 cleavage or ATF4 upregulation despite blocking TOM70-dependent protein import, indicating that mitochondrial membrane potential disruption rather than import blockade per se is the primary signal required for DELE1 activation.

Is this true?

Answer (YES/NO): NO